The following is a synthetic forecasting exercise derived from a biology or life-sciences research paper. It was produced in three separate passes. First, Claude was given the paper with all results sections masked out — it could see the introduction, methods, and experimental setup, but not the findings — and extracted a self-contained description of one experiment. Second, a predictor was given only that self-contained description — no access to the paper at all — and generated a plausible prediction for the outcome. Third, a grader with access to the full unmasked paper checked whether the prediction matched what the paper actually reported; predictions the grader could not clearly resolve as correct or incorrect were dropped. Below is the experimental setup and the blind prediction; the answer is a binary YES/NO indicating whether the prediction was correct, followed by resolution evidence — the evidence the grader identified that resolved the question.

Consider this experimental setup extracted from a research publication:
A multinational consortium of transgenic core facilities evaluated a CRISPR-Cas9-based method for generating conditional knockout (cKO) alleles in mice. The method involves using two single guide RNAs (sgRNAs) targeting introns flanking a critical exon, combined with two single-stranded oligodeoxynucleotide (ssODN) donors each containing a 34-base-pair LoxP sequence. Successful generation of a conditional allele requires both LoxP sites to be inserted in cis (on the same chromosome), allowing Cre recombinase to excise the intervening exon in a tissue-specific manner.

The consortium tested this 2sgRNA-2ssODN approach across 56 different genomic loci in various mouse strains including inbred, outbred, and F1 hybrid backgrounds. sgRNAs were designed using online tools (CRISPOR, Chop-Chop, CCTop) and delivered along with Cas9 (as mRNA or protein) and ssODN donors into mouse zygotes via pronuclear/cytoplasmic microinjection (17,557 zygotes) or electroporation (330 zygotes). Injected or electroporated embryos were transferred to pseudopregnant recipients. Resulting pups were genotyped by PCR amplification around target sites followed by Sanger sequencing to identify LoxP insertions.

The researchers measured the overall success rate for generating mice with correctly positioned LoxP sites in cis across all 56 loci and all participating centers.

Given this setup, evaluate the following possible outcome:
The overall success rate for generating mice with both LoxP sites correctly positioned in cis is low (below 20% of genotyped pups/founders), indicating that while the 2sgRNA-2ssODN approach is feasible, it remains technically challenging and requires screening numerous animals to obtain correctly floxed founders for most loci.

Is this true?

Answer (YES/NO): YES